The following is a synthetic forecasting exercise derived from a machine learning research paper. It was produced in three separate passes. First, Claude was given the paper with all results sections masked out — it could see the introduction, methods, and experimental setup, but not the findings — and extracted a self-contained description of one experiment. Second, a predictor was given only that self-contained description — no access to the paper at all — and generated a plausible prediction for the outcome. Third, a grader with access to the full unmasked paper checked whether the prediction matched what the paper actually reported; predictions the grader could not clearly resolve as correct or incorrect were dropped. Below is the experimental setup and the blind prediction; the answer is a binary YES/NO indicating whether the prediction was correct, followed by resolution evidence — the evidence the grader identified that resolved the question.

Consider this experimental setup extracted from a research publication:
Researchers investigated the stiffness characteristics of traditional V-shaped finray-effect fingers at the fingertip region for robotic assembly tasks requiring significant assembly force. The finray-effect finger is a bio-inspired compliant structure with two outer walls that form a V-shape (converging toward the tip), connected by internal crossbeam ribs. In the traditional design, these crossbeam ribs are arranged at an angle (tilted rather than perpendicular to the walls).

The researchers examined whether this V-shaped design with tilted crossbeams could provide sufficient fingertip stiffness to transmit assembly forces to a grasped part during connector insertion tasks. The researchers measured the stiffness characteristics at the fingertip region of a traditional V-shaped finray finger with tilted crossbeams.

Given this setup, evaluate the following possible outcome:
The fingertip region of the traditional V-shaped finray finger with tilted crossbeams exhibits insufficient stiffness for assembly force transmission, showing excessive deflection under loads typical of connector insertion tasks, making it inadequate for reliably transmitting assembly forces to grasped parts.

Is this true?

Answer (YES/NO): NO